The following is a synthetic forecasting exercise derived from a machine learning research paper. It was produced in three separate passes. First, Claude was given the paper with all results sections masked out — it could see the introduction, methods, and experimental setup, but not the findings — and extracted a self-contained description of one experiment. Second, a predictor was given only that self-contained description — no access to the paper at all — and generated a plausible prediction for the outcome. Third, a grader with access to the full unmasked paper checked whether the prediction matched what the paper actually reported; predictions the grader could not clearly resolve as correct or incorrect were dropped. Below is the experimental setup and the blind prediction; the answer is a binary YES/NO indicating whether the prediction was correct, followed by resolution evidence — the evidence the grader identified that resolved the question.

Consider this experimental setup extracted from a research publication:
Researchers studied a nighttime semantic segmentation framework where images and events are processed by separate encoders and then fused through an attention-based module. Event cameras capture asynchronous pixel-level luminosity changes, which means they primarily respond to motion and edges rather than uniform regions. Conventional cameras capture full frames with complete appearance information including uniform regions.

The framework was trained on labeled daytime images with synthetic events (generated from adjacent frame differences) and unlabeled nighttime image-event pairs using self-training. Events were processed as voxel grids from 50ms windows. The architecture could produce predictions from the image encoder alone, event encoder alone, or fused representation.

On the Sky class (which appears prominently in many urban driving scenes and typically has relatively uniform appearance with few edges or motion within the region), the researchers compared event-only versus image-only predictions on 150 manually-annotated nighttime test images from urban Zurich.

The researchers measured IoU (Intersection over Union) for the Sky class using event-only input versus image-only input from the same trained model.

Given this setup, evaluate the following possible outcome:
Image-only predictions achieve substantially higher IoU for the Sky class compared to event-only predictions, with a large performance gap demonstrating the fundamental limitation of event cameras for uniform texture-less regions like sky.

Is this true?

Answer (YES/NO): YES